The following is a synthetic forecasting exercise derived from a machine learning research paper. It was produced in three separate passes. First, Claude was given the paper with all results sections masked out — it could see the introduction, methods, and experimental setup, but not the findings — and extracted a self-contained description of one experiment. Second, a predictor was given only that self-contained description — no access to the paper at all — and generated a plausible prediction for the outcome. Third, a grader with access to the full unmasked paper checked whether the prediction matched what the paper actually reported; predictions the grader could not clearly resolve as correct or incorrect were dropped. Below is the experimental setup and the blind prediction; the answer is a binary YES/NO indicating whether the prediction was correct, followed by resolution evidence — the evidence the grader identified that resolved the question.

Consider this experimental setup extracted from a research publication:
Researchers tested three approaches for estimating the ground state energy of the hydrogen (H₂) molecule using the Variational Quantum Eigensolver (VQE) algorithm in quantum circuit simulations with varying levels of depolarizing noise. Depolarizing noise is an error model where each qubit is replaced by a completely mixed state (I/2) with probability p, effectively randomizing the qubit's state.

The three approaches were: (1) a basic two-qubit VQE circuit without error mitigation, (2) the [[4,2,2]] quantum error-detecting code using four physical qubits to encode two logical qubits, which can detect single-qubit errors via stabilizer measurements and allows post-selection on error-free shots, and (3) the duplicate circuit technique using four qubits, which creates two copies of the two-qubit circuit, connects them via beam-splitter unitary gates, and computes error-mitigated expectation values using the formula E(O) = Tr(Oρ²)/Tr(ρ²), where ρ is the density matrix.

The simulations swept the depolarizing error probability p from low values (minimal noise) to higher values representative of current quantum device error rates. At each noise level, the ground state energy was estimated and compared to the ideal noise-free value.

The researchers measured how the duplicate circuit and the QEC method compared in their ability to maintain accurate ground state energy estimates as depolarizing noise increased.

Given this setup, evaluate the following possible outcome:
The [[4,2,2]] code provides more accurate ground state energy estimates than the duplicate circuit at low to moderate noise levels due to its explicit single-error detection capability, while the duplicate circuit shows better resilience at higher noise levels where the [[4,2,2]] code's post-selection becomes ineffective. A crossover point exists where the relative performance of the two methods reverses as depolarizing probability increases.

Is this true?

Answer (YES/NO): NO